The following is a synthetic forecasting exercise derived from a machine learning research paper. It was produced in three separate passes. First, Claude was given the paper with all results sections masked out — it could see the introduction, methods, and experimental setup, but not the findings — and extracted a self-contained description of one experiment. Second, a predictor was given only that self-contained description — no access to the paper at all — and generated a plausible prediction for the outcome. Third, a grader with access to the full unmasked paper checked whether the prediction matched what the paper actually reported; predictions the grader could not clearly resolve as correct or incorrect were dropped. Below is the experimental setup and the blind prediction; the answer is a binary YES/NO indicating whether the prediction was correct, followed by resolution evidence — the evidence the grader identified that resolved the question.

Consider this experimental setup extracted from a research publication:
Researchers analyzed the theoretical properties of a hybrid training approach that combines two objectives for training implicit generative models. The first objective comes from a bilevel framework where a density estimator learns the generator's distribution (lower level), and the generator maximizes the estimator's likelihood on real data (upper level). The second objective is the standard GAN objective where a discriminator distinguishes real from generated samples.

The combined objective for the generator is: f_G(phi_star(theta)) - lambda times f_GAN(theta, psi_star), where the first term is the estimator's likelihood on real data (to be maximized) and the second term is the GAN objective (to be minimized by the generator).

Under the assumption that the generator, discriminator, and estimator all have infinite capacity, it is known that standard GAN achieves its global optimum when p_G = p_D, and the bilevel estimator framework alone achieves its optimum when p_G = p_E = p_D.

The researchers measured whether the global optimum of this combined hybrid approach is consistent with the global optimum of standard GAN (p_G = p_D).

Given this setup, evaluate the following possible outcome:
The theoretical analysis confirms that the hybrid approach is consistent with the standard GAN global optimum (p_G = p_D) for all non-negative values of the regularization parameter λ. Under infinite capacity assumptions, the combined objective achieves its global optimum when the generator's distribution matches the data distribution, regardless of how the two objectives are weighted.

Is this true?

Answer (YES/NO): NO